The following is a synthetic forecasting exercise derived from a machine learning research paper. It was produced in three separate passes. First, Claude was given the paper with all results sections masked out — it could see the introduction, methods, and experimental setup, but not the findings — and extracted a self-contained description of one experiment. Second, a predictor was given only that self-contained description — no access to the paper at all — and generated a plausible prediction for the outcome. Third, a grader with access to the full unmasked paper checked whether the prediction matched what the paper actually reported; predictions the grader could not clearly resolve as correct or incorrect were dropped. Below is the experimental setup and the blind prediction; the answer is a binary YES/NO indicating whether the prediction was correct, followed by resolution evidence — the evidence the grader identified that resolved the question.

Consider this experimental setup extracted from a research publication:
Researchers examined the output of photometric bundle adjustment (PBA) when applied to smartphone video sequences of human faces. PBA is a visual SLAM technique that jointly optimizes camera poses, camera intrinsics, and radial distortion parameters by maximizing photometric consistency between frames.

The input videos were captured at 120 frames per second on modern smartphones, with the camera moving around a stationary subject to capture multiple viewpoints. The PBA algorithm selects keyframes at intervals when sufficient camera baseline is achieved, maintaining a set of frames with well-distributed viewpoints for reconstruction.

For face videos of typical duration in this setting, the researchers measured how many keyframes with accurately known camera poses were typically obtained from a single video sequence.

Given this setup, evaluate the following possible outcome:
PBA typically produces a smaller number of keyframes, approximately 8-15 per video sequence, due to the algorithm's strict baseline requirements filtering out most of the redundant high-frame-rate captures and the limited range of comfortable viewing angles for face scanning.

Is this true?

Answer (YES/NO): NO